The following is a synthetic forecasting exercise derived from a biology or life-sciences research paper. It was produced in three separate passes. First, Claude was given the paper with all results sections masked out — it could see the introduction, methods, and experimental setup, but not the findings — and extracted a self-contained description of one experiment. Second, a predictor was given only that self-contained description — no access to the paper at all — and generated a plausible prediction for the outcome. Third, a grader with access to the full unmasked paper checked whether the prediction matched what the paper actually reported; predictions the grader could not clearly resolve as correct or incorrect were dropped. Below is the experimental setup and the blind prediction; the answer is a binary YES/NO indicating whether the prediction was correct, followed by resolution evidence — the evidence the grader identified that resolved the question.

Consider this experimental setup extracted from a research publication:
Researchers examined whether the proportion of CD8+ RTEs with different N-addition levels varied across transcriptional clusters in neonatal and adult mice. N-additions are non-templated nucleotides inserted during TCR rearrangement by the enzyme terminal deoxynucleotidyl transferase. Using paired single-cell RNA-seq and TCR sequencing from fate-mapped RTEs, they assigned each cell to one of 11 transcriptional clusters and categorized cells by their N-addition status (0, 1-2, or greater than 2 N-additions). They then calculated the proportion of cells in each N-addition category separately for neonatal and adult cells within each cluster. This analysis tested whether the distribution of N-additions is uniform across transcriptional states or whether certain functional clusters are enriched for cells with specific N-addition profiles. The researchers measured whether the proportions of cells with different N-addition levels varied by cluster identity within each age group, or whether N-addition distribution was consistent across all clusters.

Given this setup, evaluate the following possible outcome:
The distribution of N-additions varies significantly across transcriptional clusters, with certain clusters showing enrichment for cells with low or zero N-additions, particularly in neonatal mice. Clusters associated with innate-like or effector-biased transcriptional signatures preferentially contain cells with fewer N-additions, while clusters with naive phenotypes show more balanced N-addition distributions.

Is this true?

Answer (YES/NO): NO